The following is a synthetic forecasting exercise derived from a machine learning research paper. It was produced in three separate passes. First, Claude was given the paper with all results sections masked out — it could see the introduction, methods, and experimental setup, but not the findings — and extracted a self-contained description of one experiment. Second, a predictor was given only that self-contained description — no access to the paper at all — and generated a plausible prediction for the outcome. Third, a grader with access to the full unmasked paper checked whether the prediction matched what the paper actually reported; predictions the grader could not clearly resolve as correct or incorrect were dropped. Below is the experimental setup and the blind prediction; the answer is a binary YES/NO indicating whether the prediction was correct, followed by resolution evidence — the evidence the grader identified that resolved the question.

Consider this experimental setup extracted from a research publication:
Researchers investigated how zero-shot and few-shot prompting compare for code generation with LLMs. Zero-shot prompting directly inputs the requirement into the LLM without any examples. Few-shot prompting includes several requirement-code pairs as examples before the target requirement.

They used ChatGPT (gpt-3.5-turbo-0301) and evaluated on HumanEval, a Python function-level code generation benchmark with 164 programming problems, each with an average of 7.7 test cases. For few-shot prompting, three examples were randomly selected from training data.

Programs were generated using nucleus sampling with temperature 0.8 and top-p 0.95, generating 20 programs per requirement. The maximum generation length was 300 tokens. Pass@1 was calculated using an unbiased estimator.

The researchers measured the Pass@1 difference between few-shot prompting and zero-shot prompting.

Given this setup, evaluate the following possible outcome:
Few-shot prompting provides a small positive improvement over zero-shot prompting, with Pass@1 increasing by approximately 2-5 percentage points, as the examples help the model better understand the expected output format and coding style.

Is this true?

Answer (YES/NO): YES